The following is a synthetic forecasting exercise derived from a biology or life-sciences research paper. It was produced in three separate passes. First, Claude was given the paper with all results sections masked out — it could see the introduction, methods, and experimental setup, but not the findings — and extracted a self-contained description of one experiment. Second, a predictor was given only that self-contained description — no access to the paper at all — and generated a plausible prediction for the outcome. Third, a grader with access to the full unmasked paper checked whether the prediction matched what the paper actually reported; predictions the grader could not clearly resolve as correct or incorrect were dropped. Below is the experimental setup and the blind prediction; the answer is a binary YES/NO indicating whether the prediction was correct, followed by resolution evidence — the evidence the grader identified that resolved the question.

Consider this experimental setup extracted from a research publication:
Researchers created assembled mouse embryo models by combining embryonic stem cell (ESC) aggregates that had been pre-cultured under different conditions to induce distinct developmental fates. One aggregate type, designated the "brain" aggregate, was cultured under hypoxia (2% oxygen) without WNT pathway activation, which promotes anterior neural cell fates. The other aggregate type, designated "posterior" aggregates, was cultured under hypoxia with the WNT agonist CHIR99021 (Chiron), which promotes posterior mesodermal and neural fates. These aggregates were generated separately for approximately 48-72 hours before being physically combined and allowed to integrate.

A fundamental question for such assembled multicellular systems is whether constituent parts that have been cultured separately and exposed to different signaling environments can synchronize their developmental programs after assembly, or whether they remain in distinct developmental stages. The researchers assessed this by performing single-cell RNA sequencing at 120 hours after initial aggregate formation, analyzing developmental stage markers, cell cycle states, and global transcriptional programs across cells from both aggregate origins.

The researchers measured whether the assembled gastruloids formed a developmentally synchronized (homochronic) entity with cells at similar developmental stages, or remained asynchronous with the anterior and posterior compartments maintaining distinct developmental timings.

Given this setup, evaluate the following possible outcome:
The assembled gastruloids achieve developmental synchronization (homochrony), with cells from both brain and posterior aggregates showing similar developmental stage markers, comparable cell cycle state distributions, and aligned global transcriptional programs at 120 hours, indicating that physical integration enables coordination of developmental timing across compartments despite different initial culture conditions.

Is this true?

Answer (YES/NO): NO